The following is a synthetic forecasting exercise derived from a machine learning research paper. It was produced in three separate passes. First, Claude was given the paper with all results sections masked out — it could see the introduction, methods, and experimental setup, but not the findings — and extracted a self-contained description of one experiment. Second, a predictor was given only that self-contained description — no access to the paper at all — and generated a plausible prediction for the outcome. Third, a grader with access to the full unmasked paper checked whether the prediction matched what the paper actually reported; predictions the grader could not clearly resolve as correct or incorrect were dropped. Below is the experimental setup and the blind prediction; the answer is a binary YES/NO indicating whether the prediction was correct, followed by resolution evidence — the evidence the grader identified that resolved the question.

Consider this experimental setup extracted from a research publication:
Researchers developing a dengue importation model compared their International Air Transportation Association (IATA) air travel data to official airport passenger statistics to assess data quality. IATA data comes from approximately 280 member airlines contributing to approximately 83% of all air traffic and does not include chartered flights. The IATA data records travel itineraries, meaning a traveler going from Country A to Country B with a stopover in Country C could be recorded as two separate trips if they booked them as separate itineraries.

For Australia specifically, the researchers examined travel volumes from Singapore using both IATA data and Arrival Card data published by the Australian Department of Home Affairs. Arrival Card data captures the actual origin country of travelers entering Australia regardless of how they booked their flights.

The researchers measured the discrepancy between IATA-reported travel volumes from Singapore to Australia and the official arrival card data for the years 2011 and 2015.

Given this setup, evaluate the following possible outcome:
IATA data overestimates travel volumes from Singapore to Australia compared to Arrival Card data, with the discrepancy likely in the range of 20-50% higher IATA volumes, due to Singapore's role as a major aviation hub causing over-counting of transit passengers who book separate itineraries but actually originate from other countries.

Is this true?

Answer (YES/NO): NO